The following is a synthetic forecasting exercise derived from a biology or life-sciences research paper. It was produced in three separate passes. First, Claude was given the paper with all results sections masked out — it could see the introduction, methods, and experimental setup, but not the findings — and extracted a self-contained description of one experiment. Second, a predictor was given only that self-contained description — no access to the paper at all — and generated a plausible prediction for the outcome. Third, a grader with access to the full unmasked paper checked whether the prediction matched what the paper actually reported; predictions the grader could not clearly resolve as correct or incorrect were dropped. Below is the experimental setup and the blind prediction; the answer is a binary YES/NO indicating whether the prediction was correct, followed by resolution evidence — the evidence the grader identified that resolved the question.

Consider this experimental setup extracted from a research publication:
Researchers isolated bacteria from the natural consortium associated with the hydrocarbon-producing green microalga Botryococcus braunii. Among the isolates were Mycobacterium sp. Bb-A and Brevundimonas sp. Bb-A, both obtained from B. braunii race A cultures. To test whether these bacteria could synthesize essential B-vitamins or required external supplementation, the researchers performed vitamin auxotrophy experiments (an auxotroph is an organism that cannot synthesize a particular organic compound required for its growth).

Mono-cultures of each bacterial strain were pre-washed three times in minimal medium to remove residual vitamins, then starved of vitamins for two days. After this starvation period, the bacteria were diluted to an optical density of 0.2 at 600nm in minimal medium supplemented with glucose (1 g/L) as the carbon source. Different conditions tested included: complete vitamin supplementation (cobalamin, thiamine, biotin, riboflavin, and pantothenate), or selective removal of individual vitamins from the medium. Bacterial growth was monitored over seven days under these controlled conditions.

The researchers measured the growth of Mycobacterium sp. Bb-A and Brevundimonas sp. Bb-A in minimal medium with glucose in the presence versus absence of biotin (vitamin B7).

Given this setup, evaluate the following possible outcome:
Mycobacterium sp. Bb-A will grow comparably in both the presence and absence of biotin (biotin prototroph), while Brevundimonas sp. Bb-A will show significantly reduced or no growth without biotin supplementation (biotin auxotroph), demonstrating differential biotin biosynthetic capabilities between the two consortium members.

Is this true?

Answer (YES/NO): YES